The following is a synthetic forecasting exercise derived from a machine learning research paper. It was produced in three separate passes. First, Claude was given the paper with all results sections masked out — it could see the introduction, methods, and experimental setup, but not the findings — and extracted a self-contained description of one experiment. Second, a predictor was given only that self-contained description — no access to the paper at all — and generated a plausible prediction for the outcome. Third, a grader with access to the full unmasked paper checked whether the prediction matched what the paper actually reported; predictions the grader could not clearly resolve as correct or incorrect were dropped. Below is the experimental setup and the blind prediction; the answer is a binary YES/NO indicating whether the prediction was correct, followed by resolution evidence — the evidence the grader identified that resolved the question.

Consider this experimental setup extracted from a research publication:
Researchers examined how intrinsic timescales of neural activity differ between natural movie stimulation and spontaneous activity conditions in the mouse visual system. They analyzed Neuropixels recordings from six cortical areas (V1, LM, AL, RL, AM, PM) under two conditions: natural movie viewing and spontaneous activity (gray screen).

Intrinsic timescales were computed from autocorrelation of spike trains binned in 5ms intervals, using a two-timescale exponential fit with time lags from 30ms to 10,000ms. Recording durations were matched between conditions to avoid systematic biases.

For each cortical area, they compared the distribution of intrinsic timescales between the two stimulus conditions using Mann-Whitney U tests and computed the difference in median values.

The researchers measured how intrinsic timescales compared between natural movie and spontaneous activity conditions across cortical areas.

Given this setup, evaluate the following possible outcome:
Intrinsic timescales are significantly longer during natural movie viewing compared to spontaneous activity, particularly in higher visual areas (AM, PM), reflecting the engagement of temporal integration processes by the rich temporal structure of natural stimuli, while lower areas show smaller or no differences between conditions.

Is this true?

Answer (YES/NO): NO